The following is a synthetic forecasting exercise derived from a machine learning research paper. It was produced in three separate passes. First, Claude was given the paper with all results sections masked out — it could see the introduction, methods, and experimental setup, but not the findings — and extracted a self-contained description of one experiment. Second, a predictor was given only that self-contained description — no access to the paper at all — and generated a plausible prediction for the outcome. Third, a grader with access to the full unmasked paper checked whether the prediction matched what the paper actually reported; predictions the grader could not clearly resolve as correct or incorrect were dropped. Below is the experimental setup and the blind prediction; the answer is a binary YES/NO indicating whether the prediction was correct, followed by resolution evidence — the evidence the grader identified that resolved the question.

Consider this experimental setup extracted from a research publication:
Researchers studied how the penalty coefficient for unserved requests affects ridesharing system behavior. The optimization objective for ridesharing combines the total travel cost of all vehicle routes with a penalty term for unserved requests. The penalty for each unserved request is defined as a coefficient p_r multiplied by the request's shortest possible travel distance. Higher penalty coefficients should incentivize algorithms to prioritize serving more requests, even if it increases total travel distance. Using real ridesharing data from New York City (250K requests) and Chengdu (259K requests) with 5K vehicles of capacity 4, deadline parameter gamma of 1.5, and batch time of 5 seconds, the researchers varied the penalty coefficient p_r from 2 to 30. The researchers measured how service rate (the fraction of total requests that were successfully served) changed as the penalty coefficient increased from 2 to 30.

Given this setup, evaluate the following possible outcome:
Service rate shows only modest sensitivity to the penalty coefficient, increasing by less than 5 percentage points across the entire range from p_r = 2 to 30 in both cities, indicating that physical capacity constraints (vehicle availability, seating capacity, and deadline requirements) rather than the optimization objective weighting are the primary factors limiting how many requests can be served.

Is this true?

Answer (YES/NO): NO